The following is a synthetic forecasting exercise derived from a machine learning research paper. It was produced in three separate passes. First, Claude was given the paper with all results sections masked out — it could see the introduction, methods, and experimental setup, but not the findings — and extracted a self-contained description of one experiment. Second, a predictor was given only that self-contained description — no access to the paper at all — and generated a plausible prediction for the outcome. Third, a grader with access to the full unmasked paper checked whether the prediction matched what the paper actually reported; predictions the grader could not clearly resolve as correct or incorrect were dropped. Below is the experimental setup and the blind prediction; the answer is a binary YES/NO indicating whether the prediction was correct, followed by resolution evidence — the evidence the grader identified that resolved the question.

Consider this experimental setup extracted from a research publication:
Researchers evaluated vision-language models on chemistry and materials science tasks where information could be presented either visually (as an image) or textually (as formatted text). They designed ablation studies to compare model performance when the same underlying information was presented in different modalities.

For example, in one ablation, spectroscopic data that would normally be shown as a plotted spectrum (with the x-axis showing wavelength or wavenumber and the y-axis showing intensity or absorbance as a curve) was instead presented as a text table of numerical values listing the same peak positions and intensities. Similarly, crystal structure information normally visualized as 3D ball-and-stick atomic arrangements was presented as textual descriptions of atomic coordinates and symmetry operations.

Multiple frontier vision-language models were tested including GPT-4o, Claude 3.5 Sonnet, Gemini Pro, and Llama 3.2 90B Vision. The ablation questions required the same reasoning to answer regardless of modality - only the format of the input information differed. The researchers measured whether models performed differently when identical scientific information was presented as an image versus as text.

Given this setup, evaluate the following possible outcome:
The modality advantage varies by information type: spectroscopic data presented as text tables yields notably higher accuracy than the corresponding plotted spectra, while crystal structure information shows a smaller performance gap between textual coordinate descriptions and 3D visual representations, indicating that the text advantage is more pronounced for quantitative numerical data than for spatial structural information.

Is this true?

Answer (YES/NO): NO